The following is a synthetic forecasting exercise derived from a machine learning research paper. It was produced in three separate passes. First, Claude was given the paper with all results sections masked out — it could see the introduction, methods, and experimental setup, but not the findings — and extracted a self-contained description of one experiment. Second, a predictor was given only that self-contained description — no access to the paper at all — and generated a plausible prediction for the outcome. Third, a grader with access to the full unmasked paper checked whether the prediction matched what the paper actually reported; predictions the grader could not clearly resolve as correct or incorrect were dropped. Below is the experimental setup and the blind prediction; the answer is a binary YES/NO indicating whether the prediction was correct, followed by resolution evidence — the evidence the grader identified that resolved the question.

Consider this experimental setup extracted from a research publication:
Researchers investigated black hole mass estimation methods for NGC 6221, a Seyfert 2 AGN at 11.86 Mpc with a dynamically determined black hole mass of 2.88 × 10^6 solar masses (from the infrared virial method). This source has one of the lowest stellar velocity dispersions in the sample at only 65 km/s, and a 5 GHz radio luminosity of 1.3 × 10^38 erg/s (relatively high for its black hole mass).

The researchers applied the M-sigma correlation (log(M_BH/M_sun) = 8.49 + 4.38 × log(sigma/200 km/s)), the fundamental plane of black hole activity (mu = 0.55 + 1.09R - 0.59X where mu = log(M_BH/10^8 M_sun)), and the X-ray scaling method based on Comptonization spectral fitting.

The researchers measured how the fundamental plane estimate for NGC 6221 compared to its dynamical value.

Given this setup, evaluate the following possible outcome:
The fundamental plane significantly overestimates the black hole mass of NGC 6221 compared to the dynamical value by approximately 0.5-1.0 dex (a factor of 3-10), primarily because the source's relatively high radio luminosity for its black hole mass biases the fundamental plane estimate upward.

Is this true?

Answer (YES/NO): NO